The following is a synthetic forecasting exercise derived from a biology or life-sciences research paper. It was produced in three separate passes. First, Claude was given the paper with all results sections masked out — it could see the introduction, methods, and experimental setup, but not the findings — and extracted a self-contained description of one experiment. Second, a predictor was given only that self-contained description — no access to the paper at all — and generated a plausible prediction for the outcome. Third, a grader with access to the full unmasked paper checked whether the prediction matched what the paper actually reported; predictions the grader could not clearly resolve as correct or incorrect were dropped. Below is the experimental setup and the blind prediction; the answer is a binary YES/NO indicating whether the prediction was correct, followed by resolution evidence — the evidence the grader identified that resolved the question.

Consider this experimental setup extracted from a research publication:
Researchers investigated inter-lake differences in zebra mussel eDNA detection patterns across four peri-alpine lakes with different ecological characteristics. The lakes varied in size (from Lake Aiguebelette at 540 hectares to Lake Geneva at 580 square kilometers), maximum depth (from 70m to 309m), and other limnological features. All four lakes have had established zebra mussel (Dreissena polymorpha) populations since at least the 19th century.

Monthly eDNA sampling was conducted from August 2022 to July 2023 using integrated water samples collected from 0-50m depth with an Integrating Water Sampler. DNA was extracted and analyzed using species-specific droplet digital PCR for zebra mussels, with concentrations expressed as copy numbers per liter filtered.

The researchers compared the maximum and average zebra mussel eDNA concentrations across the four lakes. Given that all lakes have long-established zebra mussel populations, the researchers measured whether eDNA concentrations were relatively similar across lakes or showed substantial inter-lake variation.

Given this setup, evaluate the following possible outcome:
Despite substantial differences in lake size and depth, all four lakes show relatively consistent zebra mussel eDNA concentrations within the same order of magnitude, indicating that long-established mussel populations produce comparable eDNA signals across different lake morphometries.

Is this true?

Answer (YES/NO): NO